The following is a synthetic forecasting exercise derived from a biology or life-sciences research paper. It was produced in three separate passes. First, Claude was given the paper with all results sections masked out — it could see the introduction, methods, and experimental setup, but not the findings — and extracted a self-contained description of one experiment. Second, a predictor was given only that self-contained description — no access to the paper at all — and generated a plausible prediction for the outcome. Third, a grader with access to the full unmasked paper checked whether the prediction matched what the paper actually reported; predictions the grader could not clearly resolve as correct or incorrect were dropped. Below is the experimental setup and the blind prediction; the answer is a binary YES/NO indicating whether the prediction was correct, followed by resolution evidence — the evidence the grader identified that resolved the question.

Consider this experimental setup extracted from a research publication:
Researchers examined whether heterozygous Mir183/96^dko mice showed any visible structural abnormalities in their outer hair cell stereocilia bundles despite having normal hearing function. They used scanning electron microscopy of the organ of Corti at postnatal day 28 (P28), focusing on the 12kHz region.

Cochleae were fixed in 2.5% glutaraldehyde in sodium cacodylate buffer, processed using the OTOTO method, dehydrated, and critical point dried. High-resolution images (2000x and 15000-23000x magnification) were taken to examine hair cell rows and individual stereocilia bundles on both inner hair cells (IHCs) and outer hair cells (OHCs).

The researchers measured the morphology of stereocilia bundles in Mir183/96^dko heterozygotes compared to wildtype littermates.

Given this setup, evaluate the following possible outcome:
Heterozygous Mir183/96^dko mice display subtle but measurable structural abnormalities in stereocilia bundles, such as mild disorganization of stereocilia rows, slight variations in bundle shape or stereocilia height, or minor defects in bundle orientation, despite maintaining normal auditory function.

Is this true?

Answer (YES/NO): YES